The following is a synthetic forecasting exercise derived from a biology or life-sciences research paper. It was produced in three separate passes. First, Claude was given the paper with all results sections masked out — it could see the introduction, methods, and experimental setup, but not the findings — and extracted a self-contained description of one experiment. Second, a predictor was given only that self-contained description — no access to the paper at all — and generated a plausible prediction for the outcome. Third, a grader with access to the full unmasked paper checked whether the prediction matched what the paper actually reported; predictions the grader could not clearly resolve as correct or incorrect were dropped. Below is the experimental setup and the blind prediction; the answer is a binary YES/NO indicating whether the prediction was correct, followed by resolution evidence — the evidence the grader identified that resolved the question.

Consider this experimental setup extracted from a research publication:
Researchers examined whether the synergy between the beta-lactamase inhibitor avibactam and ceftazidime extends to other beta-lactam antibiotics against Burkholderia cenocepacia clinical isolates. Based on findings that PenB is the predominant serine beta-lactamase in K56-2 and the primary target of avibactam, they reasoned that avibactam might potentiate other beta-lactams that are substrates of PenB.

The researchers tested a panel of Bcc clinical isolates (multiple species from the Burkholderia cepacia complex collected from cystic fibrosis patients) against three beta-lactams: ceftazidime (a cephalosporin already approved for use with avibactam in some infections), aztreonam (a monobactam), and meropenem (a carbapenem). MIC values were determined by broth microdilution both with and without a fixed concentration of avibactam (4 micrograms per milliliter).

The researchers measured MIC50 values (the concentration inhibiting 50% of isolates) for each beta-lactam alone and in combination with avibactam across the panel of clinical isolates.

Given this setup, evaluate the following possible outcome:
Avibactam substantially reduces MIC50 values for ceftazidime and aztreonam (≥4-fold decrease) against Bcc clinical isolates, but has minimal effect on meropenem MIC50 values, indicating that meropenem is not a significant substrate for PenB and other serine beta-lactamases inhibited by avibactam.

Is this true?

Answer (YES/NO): NO